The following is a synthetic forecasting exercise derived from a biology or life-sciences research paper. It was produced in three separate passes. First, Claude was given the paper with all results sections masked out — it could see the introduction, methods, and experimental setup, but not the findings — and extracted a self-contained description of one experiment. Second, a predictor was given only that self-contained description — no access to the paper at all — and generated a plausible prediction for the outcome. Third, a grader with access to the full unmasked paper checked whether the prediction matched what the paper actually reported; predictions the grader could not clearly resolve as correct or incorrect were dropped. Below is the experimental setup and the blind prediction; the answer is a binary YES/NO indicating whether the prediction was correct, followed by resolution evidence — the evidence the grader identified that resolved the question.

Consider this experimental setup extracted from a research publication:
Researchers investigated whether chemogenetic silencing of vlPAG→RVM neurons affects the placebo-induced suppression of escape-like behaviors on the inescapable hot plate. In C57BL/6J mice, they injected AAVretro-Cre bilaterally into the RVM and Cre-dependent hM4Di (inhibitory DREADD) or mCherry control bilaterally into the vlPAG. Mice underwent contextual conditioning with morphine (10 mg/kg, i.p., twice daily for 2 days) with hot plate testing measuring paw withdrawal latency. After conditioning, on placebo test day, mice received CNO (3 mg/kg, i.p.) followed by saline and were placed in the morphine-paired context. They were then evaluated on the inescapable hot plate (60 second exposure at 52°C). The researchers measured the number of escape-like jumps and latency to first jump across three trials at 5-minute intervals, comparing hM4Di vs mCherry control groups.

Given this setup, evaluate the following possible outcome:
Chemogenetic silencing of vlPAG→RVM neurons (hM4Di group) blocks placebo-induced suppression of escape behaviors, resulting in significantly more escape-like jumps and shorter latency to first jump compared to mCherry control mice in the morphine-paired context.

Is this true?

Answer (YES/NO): YES